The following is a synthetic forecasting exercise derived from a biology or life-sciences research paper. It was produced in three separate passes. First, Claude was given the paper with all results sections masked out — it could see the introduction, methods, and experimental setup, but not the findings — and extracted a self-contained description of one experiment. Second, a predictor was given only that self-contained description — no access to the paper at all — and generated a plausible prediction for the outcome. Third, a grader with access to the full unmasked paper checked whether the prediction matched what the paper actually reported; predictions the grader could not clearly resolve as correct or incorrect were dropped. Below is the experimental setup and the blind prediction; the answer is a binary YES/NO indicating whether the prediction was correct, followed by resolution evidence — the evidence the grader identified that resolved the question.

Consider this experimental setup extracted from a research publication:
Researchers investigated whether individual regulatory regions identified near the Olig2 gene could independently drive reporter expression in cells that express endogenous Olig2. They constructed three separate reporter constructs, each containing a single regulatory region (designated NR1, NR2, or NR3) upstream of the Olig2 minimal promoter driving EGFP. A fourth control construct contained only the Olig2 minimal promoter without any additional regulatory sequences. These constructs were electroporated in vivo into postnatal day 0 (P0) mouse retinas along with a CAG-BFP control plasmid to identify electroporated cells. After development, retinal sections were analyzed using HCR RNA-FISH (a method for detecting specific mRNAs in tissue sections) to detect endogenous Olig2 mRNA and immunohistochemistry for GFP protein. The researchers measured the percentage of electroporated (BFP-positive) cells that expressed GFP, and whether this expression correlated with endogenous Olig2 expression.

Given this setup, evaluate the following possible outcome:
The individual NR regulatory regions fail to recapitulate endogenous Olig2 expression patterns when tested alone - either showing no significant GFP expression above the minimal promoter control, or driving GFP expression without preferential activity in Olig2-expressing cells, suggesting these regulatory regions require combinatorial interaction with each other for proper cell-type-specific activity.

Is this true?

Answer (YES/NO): NO